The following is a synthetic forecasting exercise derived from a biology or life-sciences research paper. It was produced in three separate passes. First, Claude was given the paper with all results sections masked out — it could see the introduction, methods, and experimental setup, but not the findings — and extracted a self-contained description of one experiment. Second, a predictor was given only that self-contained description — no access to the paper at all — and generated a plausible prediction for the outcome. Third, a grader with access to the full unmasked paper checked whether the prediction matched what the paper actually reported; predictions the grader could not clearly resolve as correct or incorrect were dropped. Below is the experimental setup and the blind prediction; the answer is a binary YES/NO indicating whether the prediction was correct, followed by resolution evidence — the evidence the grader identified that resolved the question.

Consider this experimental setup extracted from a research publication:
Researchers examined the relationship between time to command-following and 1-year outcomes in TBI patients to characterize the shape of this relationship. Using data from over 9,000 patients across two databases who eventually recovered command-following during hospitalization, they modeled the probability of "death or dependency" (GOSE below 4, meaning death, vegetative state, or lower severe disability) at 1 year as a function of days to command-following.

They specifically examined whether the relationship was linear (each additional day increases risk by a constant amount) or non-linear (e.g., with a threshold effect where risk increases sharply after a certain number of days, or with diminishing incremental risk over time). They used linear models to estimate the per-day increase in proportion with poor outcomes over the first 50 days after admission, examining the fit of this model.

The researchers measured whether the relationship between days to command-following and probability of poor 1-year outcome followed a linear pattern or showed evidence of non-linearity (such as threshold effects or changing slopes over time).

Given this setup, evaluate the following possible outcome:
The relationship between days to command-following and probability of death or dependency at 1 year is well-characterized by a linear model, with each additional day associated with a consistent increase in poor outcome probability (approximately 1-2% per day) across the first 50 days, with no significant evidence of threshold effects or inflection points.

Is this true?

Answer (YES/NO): YES